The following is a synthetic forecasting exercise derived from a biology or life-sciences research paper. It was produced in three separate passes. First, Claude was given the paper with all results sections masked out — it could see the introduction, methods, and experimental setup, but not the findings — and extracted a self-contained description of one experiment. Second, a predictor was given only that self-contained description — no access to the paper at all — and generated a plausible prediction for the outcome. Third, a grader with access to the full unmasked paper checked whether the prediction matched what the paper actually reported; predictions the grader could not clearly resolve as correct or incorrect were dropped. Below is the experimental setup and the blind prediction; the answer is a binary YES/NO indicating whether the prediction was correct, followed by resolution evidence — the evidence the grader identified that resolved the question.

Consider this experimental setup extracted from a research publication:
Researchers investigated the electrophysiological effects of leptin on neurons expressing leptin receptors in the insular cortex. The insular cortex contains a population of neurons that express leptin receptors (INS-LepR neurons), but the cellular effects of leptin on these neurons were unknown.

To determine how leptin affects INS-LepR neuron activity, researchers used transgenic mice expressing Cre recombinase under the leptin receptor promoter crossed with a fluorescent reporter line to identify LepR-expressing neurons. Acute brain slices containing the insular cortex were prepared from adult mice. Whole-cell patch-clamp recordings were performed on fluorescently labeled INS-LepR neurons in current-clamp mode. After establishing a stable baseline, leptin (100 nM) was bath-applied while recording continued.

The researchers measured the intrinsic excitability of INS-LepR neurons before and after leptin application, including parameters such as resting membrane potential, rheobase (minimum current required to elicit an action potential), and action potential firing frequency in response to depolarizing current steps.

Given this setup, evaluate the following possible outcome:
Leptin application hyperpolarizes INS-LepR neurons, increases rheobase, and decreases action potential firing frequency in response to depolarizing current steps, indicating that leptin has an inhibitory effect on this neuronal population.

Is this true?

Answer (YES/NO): NO